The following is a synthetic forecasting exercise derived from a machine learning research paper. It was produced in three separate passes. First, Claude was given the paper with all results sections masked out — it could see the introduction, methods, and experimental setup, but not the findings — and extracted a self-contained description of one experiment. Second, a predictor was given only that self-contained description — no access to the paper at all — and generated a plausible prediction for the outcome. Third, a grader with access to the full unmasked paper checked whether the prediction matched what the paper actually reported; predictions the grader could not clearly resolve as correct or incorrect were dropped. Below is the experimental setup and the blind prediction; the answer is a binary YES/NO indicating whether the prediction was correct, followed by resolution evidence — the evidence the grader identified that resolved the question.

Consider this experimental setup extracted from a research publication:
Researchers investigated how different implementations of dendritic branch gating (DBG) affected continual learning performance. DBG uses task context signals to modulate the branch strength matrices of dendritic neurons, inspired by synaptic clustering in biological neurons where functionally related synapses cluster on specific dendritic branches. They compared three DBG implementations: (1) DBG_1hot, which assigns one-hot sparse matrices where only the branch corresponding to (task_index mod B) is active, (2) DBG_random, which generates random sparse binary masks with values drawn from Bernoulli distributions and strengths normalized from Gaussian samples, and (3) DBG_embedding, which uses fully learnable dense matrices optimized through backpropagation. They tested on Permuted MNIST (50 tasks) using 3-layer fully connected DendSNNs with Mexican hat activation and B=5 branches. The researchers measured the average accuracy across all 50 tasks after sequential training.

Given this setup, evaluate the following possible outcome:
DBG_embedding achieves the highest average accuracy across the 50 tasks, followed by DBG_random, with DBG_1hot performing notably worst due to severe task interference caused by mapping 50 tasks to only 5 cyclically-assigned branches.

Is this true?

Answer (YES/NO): NO